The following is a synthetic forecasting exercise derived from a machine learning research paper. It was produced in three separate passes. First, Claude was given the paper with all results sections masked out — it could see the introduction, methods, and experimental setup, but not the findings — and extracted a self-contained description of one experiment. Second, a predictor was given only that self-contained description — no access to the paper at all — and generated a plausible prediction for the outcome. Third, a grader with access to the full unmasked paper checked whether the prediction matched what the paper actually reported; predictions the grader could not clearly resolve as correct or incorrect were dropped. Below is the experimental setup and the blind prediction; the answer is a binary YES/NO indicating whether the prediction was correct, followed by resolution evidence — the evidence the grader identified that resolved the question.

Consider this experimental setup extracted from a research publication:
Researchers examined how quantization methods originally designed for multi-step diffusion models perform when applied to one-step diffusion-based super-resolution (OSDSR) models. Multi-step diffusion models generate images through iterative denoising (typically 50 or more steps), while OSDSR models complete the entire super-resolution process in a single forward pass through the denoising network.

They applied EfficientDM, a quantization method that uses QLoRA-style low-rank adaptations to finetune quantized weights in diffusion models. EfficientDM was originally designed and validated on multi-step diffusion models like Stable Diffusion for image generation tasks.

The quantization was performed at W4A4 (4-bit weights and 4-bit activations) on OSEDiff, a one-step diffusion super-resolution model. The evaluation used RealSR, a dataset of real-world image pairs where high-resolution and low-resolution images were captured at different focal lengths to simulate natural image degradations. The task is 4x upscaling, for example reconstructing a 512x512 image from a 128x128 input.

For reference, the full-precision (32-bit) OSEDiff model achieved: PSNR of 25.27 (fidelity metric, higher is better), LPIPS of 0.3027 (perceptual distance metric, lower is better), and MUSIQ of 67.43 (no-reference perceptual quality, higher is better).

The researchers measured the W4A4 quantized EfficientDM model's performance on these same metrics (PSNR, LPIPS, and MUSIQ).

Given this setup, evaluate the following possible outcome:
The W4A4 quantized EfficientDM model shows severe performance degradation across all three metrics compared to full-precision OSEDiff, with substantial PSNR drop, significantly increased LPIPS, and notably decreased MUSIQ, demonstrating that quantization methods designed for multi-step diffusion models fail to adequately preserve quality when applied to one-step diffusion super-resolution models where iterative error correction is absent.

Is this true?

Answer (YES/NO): YES